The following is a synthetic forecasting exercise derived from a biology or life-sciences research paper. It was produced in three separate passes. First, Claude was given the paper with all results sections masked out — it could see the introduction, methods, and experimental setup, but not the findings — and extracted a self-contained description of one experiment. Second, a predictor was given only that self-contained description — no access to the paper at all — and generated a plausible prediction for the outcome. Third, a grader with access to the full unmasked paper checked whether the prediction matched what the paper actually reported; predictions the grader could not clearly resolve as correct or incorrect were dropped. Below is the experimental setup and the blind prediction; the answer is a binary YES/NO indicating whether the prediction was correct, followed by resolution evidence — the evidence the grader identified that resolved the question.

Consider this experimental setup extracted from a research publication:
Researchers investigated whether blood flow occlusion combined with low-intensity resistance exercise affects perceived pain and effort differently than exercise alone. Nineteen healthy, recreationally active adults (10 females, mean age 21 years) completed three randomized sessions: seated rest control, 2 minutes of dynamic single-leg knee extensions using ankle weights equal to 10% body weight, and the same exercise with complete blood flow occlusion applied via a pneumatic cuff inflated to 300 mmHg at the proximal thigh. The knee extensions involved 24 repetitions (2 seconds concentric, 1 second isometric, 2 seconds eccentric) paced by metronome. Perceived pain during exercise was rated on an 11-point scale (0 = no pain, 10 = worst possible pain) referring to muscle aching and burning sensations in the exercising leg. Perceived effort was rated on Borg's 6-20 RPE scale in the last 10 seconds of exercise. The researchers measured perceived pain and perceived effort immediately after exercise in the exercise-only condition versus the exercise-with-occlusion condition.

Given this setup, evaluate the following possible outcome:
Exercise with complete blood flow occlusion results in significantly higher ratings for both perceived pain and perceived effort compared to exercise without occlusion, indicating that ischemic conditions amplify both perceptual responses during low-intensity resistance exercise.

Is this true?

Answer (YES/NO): YES